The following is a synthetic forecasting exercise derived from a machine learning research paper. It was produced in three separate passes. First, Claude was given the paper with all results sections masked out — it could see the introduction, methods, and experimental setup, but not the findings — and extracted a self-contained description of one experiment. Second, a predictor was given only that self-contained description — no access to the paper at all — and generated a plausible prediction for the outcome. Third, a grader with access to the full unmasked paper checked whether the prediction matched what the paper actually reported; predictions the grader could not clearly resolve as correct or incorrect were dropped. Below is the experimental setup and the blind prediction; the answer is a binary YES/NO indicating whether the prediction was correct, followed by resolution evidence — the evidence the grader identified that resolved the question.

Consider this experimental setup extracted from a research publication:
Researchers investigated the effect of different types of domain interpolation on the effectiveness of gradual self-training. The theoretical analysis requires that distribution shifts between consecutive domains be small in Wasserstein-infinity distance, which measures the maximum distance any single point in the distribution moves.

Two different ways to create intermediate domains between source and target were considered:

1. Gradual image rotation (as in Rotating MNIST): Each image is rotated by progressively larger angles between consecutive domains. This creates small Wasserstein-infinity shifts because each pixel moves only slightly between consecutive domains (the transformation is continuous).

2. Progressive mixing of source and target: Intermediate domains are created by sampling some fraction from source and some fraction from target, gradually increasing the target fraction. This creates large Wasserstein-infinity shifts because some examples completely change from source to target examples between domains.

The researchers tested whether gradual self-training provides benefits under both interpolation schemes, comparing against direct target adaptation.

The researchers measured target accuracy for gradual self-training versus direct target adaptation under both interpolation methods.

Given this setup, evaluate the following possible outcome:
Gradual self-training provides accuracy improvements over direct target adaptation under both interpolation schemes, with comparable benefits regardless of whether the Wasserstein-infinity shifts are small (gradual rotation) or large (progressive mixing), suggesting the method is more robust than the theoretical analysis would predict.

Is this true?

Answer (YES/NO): NO